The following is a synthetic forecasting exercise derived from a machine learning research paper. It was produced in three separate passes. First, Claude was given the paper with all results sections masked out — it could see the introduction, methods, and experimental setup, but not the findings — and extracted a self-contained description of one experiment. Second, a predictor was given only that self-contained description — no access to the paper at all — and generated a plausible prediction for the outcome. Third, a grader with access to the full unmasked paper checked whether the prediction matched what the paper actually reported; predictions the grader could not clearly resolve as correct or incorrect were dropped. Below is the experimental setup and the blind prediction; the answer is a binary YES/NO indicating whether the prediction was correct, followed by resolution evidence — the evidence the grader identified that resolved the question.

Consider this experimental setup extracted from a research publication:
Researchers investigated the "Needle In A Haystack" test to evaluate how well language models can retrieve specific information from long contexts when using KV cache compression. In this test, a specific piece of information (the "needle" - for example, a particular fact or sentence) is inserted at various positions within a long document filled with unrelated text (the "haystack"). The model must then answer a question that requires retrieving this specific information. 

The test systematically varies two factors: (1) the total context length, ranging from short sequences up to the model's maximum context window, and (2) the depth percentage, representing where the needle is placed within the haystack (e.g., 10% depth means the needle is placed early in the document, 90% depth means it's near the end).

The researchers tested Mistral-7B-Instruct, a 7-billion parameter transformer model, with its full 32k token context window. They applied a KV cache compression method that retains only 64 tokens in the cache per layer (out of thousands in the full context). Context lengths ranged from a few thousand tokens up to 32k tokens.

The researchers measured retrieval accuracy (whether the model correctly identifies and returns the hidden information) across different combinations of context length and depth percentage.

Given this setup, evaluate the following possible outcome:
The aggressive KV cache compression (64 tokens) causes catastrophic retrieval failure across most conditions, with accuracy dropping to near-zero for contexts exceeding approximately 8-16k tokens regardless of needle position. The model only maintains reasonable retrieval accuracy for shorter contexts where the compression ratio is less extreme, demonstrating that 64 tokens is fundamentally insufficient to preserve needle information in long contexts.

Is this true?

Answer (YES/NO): NO